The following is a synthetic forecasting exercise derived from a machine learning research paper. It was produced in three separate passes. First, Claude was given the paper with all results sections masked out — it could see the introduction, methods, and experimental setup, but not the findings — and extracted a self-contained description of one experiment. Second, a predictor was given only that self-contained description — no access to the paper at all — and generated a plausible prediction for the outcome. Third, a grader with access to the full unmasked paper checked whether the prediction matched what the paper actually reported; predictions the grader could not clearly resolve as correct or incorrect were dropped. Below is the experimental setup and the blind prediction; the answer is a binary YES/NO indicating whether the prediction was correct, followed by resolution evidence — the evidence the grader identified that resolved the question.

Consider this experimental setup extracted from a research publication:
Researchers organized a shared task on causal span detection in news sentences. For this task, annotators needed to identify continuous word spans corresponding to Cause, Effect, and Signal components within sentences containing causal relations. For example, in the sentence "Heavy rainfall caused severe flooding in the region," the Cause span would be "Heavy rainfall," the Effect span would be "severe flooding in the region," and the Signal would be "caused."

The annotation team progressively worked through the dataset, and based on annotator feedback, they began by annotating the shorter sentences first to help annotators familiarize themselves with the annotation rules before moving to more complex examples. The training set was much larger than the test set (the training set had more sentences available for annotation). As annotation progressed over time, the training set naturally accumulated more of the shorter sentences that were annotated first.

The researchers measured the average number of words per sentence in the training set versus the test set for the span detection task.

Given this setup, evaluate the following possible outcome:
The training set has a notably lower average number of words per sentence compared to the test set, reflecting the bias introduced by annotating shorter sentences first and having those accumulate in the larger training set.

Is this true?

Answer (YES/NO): YES